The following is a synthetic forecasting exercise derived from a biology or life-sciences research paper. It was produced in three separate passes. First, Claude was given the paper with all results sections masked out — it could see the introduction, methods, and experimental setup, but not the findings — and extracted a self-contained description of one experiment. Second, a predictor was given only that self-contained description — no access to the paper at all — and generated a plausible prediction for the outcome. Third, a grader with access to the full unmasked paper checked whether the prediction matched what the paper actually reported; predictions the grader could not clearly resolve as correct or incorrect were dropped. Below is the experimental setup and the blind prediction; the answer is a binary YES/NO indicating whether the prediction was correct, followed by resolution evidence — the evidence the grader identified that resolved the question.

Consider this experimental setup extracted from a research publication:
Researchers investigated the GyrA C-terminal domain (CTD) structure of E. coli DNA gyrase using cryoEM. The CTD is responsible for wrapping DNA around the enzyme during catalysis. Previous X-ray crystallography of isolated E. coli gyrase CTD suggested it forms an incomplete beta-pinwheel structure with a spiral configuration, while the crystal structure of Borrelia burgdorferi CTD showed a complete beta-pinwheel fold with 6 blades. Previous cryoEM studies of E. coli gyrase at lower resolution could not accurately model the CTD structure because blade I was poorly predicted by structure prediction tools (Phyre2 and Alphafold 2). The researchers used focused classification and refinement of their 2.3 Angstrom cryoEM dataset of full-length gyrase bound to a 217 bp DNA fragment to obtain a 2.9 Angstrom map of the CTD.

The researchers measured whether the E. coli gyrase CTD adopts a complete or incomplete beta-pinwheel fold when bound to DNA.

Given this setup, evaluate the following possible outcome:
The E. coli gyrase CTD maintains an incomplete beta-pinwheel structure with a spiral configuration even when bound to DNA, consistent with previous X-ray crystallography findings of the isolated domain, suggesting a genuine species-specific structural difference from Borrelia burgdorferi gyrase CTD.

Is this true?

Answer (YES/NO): NO